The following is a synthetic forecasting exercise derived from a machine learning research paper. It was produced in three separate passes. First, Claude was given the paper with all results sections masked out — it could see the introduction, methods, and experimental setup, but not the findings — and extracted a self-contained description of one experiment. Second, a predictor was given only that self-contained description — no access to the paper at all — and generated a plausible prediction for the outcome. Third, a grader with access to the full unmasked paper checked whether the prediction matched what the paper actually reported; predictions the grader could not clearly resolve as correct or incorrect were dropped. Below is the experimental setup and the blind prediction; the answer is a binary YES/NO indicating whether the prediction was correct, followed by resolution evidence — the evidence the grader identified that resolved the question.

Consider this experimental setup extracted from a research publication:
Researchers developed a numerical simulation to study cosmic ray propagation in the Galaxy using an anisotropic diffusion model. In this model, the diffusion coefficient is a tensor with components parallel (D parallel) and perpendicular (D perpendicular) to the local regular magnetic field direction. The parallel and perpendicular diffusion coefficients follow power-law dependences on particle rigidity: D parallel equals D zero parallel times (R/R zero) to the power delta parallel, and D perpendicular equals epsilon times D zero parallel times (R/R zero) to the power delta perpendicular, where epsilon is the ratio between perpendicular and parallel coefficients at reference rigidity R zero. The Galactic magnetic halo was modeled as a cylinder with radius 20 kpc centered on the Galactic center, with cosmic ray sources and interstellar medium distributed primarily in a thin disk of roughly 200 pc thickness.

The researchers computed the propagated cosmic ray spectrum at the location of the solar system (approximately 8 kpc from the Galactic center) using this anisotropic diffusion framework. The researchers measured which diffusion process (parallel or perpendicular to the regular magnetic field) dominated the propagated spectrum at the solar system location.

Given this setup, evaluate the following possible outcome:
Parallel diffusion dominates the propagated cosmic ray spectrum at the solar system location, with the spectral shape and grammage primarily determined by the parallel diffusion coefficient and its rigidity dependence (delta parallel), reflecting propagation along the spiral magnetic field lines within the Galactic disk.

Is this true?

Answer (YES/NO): NO